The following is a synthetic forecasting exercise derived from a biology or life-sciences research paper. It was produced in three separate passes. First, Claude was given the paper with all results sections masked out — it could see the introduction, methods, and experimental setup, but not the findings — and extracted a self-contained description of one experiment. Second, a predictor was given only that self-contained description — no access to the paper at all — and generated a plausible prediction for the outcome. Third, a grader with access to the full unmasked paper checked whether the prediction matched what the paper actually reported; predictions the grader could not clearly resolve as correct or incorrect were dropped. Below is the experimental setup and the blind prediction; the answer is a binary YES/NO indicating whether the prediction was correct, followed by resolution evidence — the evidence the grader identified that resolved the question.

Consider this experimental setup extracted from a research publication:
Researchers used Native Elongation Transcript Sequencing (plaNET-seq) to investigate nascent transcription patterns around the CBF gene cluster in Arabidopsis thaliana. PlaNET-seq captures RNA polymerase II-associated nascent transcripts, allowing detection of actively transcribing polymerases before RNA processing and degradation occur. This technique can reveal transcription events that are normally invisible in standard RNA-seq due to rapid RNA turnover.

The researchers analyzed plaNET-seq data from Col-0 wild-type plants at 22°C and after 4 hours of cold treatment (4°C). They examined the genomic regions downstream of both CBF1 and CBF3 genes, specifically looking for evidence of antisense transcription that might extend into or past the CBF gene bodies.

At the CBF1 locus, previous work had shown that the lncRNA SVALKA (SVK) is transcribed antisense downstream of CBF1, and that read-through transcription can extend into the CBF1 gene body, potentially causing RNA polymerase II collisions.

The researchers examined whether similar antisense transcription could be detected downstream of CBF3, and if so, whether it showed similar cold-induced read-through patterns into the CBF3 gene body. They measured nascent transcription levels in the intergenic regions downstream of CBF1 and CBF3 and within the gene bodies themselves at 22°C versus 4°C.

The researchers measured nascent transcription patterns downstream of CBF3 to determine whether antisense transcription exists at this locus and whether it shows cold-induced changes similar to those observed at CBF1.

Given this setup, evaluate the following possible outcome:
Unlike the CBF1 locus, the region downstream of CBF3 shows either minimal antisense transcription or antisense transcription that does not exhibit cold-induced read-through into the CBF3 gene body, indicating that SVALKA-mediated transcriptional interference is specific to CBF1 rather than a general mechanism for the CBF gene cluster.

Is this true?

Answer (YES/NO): NO